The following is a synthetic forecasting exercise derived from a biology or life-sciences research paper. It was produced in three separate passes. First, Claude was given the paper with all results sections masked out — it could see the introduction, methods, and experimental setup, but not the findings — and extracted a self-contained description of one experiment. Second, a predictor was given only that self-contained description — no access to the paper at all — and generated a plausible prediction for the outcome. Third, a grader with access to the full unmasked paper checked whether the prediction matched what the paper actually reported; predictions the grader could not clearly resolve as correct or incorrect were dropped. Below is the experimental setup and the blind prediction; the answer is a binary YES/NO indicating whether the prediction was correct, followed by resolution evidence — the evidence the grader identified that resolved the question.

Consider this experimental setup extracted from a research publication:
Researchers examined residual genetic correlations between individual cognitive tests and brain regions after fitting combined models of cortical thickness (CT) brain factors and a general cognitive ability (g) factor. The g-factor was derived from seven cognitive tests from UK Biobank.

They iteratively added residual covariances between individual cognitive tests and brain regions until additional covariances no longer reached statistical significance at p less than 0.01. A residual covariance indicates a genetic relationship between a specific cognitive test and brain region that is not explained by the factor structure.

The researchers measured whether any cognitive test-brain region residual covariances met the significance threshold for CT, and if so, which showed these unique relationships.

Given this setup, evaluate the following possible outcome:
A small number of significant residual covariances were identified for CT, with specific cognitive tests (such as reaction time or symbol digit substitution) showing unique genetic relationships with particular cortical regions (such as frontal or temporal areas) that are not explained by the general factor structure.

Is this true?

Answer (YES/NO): NO